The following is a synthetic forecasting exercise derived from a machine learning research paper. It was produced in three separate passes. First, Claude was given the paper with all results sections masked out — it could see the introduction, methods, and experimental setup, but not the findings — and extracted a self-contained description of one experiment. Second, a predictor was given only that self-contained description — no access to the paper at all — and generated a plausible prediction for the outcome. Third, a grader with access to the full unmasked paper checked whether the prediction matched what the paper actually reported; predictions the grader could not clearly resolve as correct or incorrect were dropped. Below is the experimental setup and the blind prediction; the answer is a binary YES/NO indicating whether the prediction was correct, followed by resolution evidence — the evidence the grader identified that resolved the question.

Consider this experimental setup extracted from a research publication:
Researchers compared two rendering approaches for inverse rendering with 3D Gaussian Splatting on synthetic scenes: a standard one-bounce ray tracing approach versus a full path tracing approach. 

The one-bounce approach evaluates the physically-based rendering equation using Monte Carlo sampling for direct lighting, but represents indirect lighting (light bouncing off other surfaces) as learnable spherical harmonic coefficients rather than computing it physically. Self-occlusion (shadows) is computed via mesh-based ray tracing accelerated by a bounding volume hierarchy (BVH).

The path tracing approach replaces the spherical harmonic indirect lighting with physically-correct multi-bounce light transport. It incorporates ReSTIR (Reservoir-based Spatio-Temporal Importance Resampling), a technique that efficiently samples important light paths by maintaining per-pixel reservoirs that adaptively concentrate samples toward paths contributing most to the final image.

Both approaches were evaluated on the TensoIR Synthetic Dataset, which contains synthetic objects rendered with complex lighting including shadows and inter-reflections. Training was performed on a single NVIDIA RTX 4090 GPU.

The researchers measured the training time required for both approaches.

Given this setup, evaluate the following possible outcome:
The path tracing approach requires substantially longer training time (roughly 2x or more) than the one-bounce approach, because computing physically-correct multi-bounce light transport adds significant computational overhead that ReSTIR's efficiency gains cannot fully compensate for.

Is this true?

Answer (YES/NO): YES